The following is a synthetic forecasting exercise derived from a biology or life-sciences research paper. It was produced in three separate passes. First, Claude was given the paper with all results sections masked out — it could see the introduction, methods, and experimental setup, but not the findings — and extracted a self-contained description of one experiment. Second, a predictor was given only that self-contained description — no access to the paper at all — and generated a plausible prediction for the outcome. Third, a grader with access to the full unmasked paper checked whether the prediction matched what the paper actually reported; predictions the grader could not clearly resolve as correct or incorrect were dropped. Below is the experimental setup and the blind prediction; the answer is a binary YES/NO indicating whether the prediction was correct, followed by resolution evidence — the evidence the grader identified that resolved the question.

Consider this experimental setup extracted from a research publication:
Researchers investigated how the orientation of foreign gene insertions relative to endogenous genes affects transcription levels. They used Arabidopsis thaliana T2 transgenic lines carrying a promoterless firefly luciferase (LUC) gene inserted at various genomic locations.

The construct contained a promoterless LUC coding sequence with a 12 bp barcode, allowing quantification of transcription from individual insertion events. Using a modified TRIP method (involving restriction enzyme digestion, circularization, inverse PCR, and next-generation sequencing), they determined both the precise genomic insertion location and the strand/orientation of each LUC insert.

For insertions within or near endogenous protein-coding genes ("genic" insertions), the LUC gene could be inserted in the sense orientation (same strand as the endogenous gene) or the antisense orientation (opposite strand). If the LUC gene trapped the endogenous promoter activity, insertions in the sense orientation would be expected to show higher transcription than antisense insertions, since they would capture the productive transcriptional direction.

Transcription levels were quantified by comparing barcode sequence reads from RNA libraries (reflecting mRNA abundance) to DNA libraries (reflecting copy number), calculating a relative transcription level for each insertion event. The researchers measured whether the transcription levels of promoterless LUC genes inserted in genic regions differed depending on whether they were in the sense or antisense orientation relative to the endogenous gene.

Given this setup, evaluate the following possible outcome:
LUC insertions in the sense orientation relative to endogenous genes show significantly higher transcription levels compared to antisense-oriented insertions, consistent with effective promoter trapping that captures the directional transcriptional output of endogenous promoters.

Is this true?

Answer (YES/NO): YES